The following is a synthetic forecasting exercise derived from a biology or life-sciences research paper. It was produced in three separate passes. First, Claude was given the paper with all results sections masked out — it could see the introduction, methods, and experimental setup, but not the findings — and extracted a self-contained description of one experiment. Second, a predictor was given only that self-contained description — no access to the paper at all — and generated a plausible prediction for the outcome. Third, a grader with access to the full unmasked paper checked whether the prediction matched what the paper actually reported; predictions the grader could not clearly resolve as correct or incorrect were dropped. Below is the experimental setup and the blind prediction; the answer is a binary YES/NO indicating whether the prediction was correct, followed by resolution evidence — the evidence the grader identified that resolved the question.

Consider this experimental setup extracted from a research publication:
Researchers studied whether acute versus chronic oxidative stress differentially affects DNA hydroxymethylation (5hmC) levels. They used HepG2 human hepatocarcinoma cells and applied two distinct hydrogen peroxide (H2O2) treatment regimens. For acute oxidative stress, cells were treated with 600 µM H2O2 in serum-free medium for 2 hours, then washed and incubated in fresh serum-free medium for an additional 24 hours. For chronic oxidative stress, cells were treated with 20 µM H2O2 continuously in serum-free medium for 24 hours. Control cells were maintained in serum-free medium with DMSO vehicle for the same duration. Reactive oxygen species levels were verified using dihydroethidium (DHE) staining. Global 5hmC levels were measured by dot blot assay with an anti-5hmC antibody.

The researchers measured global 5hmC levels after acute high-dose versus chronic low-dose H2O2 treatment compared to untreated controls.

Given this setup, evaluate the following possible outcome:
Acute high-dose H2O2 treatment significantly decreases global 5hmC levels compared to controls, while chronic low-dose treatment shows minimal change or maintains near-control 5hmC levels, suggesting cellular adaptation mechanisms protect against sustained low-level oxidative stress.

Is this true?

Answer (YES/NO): NO